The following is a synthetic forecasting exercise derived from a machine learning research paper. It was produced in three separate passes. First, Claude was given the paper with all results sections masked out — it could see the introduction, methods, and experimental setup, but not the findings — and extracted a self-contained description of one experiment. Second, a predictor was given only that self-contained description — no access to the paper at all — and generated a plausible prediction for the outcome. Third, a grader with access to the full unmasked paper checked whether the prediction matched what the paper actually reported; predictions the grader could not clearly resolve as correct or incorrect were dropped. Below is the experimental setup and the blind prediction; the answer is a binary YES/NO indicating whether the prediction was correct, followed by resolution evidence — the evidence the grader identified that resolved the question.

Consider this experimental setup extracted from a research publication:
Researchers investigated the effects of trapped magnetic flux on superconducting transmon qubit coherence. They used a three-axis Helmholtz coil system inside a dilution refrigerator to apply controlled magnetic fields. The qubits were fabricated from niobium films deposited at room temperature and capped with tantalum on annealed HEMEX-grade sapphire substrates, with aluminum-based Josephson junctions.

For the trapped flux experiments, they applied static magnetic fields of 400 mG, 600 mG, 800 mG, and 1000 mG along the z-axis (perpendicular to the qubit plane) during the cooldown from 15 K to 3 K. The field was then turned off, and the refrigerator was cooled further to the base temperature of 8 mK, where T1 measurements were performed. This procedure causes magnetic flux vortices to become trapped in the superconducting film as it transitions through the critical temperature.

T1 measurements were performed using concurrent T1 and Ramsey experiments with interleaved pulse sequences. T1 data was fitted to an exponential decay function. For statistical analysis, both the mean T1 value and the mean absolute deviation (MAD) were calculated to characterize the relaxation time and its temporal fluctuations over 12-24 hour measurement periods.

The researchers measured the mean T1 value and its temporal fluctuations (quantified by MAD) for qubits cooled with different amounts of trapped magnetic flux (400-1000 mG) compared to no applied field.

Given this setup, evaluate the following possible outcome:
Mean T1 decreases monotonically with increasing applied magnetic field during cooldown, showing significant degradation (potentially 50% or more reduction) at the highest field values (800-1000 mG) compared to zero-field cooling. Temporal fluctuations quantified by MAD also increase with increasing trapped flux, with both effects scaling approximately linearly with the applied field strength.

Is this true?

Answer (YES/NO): NO